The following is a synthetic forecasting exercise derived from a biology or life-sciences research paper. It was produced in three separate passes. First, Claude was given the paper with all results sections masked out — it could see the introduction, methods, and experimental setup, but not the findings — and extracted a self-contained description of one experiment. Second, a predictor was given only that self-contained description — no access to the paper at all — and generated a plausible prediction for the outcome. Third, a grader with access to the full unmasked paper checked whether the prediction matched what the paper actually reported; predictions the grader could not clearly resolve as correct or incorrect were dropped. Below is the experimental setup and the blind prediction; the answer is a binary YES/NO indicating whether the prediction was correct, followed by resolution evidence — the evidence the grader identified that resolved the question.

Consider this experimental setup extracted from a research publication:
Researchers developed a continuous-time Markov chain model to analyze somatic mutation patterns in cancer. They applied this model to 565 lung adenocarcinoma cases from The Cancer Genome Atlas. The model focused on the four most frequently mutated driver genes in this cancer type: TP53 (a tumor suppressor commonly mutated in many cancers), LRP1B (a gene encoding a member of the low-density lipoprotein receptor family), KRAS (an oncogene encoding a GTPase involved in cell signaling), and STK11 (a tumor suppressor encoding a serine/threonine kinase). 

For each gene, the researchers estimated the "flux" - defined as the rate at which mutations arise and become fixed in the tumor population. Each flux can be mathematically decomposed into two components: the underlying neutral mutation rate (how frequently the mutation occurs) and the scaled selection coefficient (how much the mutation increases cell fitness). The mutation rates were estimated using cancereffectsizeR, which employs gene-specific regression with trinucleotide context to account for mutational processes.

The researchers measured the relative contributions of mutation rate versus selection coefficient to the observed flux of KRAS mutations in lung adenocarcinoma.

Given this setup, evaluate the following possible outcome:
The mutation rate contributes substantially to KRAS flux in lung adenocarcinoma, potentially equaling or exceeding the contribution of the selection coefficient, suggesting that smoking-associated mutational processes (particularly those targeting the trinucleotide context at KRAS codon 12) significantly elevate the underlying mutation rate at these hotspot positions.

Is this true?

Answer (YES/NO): NO